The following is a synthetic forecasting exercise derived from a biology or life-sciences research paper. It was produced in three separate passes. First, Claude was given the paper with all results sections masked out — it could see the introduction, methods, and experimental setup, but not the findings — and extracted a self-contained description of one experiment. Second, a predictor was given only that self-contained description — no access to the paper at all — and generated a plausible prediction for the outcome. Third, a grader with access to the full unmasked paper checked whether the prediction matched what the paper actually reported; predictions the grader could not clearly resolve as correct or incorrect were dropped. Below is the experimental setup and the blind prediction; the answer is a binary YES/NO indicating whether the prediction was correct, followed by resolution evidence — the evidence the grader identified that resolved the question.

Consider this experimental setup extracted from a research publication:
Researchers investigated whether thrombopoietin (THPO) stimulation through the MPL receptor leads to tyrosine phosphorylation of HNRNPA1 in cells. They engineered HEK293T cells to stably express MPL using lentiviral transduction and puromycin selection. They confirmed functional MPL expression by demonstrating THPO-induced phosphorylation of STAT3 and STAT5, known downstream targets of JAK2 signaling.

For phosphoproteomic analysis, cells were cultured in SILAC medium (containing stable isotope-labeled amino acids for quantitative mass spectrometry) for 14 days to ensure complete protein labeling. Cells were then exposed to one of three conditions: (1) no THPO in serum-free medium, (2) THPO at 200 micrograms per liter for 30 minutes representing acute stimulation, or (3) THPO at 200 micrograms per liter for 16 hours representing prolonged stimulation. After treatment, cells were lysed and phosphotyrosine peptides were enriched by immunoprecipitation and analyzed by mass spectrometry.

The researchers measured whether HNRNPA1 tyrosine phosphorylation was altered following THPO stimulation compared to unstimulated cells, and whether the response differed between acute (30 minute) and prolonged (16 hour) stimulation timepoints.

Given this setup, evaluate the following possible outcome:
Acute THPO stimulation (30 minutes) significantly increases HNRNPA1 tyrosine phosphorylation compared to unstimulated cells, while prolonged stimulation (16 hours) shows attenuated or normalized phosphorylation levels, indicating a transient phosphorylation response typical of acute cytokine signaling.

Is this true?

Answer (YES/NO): NO